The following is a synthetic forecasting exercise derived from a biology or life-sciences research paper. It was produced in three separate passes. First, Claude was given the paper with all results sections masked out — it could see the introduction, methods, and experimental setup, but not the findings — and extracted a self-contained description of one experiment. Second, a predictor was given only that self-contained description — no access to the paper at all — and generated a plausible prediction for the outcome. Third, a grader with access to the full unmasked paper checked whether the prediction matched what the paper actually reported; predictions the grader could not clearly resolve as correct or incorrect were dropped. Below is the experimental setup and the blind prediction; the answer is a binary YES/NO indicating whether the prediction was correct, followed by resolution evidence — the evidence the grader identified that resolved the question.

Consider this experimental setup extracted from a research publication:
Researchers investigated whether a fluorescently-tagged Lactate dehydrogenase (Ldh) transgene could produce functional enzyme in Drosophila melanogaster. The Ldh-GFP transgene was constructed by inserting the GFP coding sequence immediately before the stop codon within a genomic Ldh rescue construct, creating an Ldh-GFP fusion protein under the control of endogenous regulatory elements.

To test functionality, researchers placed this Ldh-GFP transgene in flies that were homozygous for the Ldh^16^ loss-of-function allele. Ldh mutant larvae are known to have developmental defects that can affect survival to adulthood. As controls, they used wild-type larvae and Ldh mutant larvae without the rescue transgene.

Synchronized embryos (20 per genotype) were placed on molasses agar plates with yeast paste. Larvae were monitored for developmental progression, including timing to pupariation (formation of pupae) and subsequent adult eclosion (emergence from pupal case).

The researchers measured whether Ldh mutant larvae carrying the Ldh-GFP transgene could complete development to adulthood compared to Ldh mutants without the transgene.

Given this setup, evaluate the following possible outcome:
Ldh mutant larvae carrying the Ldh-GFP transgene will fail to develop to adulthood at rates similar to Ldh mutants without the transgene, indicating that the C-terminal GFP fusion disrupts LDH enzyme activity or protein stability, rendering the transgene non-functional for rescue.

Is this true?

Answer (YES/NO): NO